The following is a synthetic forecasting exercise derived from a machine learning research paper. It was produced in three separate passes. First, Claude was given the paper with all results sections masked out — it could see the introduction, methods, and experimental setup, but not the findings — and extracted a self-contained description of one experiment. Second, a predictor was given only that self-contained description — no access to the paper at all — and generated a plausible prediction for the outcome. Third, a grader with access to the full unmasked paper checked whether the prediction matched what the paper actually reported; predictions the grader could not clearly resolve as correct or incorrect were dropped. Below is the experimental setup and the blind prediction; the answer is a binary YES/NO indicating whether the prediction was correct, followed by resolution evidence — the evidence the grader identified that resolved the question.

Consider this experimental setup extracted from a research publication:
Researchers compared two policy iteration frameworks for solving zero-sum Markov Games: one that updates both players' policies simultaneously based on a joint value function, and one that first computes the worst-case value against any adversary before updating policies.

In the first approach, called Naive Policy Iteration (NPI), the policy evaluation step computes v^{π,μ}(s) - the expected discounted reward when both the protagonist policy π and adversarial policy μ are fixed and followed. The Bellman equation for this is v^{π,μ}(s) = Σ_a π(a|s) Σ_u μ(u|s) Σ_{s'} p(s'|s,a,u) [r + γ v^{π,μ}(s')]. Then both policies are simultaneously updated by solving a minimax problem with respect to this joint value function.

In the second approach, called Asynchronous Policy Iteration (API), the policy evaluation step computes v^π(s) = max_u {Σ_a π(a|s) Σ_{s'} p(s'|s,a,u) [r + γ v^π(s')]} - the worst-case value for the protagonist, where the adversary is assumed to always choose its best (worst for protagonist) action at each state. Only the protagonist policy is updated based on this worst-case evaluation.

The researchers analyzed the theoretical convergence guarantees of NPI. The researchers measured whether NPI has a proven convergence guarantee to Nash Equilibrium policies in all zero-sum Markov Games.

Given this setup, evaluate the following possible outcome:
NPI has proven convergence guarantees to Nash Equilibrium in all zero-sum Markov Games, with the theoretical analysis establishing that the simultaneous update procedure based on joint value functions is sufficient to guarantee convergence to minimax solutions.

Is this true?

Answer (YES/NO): NO